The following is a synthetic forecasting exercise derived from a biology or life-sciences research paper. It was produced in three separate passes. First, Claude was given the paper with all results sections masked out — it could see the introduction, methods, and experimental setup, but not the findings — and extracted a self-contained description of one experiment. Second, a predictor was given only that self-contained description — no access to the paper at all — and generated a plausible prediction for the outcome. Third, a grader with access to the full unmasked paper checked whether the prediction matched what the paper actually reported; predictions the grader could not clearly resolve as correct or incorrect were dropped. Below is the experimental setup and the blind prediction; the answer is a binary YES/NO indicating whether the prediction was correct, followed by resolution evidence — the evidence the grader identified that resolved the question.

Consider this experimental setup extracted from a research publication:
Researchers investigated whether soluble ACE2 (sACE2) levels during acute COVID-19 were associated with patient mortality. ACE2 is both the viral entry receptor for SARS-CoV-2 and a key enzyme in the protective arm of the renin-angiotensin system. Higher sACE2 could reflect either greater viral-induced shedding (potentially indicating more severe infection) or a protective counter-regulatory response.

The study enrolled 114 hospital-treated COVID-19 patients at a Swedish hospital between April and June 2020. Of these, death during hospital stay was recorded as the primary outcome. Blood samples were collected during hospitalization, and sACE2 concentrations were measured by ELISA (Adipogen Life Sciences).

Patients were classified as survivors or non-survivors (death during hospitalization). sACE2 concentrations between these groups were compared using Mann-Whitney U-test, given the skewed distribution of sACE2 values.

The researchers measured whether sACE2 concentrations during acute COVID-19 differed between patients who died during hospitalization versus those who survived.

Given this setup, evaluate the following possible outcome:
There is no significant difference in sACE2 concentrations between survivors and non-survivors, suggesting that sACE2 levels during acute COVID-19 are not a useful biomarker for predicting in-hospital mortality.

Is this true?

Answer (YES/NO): YES